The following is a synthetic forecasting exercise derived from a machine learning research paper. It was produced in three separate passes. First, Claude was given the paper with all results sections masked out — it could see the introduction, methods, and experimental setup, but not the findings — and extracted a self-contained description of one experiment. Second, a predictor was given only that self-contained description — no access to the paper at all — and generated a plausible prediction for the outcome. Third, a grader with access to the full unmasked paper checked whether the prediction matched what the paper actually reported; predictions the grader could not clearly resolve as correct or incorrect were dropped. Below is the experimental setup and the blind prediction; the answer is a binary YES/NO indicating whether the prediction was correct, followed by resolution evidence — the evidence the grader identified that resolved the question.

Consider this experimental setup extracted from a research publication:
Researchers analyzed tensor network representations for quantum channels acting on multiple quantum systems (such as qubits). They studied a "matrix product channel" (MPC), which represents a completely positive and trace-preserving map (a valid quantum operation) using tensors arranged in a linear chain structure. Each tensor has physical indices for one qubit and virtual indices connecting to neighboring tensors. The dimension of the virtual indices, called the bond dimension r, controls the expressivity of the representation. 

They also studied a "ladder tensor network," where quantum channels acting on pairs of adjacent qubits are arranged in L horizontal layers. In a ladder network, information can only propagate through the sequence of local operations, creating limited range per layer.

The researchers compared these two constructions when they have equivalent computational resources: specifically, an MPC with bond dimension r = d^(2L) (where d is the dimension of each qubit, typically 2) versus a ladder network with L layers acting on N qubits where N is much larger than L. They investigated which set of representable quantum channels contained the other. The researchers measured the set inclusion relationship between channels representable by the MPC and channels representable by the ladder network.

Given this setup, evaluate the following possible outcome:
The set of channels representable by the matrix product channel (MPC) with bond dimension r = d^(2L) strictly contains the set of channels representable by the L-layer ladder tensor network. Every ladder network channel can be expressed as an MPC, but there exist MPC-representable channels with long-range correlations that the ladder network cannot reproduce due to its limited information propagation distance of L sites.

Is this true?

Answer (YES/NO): YES